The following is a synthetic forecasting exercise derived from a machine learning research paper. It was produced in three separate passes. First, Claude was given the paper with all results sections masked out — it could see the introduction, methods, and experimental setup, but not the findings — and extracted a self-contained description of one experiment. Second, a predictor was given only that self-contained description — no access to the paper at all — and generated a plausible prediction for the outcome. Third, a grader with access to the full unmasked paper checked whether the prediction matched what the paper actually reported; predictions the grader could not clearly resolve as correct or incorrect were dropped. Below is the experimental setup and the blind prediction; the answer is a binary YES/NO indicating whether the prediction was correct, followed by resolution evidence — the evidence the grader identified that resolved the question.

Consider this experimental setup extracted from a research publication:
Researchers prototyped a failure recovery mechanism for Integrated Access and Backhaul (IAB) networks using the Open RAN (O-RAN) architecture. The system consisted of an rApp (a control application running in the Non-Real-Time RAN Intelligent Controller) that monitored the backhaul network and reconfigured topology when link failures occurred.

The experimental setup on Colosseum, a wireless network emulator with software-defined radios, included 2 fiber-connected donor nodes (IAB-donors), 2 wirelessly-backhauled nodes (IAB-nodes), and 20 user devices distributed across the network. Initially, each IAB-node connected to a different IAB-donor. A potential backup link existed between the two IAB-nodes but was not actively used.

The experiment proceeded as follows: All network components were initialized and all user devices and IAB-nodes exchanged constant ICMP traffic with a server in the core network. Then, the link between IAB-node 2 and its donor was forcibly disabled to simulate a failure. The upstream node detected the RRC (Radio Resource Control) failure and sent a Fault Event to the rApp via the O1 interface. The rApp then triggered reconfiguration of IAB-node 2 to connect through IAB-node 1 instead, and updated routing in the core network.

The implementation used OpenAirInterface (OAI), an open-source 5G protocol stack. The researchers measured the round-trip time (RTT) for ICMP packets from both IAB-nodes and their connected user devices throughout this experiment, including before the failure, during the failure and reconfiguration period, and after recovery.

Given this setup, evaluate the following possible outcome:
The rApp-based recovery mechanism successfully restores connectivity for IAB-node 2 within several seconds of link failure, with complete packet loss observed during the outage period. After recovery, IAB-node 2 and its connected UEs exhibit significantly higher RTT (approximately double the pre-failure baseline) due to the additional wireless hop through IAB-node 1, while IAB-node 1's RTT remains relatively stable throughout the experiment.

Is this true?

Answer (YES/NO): NO